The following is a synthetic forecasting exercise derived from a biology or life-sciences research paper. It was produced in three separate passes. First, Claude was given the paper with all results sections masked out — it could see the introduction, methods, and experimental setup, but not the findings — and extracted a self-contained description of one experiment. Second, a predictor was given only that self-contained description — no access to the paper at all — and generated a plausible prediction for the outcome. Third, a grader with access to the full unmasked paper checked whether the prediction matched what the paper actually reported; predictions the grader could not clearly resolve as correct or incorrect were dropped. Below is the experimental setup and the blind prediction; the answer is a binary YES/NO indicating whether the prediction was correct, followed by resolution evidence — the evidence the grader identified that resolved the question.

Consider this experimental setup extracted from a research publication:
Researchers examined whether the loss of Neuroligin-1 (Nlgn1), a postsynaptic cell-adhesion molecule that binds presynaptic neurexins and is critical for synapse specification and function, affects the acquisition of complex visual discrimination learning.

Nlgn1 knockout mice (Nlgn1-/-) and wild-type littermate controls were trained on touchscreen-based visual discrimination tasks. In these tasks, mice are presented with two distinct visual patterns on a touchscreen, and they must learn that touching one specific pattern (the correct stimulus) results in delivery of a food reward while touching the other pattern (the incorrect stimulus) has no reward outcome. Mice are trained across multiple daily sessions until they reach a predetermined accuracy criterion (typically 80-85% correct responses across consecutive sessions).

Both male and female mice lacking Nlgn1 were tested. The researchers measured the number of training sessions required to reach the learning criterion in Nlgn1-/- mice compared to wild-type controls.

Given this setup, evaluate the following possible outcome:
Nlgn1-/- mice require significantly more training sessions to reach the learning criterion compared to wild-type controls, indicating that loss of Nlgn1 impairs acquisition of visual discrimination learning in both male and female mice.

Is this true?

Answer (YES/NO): NO